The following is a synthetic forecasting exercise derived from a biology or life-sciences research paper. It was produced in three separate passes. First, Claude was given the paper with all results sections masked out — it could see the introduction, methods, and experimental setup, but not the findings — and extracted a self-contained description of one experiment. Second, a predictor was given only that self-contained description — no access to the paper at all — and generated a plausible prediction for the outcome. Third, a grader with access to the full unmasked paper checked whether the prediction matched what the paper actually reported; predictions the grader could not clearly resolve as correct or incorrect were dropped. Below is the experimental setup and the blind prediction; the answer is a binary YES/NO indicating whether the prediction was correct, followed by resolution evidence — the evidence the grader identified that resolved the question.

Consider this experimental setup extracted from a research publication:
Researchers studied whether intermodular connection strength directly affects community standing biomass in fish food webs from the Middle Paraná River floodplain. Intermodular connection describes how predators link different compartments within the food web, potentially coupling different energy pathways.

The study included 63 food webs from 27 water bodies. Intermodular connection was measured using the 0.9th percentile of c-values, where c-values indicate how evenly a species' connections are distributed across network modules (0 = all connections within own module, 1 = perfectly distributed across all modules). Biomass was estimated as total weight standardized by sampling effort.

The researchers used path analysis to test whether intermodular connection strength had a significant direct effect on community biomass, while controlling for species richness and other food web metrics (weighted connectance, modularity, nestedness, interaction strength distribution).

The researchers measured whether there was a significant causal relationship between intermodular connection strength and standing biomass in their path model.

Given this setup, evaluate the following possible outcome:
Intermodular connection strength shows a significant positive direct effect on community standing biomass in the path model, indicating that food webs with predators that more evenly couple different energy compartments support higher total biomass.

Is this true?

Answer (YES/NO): NO